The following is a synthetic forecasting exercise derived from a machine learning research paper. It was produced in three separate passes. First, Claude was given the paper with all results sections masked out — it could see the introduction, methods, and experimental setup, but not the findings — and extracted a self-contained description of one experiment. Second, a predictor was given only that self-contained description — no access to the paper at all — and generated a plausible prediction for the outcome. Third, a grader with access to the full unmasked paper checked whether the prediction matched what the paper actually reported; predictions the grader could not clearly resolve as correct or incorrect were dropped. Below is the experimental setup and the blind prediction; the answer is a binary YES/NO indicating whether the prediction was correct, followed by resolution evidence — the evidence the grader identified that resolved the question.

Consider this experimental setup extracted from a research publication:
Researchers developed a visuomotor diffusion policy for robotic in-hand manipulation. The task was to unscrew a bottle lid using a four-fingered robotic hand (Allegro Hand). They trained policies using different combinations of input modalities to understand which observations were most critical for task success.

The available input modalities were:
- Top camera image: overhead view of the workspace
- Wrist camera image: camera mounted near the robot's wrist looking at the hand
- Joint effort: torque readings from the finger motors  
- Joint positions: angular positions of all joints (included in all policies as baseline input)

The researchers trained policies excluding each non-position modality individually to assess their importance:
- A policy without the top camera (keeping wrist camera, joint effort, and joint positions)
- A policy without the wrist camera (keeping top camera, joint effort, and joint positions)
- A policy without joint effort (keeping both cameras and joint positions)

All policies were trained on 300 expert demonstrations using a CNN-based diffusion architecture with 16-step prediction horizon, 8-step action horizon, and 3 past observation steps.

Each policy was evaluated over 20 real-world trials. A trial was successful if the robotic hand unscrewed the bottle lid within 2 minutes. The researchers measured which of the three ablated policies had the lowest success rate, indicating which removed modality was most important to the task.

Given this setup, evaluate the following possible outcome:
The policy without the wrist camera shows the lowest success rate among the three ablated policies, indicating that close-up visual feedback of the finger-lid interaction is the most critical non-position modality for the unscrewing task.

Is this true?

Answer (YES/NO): NO